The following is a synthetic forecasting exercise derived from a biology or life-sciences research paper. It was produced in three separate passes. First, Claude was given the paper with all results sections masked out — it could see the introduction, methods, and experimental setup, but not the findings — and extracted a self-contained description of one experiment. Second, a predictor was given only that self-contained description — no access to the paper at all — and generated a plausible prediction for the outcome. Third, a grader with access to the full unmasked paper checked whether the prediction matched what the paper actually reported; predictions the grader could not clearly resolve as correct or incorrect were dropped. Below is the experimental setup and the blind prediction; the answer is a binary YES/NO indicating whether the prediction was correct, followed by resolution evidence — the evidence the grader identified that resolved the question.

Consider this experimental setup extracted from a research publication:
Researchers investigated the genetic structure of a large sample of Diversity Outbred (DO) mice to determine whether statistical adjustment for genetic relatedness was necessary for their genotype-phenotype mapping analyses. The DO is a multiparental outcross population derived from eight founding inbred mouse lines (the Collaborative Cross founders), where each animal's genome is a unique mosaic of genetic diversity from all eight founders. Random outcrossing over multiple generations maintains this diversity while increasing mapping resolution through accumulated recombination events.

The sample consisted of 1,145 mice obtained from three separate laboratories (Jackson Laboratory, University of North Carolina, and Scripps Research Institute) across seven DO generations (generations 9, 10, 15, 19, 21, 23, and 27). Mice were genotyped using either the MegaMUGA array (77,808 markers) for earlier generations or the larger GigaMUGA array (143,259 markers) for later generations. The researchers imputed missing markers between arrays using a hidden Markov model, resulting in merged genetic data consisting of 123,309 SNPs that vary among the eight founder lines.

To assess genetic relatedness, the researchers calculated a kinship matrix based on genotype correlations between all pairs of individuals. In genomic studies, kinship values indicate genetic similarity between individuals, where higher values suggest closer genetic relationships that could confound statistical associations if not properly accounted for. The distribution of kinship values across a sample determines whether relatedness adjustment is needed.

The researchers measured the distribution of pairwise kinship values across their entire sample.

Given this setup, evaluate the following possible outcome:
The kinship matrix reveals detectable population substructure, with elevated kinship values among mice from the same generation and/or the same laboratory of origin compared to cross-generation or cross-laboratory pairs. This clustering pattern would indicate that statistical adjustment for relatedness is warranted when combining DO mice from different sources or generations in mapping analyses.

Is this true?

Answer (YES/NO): NO